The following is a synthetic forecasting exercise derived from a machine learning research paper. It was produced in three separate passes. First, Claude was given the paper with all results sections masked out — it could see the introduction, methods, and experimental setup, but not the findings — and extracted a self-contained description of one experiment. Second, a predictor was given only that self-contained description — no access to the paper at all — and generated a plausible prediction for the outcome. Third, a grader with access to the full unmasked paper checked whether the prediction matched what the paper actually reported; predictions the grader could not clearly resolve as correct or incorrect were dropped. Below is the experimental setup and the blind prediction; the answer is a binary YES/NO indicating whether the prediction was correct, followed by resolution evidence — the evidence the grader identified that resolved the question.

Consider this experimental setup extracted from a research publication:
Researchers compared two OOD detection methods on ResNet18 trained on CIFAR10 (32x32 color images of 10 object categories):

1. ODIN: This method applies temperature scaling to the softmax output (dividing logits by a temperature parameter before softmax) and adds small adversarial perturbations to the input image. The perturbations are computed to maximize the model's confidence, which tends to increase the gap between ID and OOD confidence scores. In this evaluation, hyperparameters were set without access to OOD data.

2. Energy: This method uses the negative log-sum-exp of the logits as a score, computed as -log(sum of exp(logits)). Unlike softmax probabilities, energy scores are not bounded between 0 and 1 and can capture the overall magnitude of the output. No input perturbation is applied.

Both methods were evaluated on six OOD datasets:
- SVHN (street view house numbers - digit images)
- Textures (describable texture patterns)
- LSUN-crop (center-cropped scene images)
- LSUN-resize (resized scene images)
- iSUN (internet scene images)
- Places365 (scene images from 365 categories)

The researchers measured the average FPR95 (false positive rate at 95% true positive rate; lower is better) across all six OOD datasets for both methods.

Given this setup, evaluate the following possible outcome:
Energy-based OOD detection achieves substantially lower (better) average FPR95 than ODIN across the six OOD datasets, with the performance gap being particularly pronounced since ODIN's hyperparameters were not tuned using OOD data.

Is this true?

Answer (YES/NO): NO